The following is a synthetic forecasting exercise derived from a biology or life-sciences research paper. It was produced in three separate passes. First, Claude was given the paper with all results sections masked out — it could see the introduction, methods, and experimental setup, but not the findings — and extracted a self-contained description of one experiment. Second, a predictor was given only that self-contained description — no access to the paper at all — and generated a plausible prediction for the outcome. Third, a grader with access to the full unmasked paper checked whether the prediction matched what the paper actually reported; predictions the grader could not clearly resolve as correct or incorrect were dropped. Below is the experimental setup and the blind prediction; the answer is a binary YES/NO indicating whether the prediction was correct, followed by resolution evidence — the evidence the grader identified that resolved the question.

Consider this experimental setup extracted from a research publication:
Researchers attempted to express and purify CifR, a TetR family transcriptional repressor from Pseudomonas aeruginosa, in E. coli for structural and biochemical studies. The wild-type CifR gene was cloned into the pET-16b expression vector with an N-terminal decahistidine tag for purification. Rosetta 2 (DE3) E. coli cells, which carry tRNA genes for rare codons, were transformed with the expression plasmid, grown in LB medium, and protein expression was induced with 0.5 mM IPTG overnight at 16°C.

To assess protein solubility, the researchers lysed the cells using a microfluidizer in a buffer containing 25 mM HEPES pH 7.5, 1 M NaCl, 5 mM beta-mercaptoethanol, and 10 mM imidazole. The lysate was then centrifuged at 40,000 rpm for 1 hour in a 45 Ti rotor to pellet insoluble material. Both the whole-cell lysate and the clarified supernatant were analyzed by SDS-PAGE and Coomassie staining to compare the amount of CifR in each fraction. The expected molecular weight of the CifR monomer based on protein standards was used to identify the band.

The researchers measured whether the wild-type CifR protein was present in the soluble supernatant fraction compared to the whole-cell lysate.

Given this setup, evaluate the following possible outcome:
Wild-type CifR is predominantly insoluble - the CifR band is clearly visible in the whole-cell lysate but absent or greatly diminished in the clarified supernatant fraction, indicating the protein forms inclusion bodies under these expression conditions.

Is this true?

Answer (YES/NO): YES